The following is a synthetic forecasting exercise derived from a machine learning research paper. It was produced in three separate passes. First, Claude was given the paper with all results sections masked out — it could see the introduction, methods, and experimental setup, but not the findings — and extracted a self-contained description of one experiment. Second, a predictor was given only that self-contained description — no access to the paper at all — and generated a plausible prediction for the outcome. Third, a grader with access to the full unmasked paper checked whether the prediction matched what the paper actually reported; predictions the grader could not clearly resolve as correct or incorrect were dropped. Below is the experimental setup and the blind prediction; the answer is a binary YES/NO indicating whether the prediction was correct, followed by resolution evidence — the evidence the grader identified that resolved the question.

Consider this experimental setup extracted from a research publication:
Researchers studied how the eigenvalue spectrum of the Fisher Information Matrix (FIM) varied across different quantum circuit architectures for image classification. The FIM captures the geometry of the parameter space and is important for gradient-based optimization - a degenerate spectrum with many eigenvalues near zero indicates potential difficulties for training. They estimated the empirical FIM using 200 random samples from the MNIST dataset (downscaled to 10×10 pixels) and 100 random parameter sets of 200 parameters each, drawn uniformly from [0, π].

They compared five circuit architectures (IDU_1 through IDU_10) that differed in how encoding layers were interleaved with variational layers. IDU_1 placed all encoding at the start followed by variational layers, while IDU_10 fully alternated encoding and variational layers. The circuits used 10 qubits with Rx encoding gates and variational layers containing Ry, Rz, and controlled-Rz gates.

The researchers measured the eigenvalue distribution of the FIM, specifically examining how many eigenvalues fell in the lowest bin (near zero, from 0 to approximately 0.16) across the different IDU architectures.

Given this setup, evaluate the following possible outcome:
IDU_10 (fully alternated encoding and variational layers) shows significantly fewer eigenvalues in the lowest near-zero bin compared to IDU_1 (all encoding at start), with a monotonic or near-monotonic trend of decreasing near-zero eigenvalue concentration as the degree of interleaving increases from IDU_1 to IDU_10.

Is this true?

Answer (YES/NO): NO